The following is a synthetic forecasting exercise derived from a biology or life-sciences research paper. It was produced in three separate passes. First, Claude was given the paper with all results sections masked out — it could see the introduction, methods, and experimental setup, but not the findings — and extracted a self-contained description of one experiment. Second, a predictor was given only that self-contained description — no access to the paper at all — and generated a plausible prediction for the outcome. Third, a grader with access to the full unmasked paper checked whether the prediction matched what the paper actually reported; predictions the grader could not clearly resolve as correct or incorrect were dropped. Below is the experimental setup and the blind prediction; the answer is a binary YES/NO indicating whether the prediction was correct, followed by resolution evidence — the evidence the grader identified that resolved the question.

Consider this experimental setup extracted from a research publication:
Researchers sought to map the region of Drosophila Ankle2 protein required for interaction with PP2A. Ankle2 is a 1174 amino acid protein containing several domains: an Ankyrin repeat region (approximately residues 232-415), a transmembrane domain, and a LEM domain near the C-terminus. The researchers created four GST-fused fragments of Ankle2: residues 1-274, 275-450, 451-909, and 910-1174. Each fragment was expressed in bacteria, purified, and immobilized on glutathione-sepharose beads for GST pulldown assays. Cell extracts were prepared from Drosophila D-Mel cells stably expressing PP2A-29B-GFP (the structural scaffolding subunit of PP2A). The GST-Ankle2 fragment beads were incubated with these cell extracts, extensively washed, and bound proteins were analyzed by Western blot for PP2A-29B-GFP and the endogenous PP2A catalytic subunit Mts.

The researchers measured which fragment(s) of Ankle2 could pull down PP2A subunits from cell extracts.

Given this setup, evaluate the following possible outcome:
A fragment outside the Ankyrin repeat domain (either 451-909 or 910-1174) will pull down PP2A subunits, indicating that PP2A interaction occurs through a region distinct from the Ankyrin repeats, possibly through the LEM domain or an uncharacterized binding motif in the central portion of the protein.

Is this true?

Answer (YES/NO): NO